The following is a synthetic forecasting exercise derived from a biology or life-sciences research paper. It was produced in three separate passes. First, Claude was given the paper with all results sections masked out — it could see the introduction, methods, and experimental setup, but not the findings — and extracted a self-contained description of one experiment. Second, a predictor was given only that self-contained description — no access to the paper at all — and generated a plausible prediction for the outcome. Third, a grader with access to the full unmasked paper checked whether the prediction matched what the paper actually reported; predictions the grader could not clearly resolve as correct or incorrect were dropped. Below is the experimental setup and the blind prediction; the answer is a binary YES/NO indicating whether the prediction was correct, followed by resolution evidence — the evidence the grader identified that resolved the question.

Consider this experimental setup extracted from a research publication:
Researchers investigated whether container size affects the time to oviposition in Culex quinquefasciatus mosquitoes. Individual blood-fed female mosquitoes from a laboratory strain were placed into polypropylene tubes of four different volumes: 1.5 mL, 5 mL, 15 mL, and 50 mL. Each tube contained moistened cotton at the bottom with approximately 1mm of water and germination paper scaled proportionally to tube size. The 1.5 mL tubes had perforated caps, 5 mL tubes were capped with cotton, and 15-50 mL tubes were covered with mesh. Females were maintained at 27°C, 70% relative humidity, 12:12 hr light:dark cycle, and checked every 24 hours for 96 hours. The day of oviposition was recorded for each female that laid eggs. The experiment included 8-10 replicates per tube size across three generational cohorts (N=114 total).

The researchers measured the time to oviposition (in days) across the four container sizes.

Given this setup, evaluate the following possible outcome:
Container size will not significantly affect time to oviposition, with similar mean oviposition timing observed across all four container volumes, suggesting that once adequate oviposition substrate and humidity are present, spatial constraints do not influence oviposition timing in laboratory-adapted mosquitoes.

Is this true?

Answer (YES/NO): YES